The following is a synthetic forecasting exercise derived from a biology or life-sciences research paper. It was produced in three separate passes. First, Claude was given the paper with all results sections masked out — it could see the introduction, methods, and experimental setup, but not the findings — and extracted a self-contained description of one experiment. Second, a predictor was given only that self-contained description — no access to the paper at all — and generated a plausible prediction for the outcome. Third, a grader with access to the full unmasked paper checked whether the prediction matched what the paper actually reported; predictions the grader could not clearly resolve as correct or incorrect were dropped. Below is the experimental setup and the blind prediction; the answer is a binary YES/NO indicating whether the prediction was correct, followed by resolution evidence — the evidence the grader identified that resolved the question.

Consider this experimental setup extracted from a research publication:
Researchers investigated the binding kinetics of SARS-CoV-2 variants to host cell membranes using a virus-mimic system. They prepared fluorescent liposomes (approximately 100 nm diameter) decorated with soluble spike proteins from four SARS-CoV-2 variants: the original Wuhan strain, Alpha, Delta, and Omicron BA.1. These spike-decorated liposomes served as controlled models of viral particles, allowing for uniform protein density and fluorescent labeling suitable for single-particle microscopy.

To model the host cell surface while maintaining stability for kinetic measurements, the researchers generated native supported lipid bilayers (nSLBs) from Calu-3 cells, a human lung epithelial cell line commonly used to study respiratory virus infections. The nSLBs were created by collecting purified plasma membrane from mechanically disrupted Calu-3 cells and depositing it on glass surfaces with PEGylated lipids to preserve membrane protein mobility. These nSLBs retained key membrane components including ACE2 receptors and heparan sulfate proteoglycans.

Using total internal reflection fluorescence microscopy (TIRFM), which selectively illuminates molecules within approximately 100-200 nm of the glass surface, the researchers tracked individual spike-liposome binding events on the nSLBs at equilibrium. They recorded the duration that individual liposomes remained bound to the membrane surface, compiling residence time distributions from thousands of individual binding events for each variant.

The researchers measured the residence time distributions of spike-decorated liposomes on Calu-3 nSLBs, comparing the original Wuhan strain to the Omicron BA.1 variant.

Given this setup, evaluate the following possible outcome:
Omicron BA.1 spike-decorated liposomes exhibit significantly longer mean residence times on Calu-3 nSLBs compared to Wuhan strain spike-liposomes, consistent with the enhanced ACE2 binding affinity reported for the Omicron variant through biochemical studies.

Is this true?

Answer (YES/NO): NO